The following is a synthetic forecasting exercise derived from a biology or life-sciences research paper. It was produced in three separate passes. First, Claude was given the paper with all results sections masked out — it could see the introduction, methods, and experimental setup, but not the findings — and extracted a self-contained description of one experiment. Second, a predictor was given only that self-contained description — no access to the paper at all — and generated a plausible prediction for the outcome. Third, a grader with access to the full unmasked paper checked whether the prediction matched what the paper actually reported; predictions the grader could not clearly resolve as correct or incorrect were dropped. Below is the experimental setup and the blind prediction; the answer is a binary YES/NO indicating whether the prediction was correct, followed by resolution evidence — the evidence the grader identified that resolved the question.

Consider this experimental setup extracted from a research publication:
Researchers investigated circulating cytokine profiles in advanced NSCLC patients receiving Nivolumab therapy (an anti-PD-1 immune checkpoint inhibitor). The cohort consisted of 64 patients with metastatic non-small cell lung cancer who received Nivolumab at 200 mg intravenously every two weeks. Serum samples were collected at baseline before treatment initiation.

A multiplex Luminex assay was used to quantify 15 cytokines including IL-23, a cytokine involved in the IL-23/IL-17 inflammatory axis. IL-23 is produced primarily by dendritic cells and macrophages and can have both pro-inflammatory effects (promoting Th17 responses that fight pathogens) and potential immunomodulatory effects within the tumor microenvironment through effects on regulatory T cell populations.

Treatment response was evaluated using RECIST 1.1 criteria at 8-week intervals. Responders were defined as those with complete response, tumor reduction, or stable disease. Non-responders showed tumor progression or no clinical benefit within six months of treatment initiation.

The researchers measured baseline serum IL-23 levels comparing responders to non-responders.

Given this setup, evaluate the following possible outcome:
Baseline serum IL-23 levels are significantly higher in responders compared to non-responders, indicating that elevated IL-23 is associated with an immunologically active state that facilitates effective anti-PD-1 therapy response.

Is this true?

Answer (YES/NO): YES